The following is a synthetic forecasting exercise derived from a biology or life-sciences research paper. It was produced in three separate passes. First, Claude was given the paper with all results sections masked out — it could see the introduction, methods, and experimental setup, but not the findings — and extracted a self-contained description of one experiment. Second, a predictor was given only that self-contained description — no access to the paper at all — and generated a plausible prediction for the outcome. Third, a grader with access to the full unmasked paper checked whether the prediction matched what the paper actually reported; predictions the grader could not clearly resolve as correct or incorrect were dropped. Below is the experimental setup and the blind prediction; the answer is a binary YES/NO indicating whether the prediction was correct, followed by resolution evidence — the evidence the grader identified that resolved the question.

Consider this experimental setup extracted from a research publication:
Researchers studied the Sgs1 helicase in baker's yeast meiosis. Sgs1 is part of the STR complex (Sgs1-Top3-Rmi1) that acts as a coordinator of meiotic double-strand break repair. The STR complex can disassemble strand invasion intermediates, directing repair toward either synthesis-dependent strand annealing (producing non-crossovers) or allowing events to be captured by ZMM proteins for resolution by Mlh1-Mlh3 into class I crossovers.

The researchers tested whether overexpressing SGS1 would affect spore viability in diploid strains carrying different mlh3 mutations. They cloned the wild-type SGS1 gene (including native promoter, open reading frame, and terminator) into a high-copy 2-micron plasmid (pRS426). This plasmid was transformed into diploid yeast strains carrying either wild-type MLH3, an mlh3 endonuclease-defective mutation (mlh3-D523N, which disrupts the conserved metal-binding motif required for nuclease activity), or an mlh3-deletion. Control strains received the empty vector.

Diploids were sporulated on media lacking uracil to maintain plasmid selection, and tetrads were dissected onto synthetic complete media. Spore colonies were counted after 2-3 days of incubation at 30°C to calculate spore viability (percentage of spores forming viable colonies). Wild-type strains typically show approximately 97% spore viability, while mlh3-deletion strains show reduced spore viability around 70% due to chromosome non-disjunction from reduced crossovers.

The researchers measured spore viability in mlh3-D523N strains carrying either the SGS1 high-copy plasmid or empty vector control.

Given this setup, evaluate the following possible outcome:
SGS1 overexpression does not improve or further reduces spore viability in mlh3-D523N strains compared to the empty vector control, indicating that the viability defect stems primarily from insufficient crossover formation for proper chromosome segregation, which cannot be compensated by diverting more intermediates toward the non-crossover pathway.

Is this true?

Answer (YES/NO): YES